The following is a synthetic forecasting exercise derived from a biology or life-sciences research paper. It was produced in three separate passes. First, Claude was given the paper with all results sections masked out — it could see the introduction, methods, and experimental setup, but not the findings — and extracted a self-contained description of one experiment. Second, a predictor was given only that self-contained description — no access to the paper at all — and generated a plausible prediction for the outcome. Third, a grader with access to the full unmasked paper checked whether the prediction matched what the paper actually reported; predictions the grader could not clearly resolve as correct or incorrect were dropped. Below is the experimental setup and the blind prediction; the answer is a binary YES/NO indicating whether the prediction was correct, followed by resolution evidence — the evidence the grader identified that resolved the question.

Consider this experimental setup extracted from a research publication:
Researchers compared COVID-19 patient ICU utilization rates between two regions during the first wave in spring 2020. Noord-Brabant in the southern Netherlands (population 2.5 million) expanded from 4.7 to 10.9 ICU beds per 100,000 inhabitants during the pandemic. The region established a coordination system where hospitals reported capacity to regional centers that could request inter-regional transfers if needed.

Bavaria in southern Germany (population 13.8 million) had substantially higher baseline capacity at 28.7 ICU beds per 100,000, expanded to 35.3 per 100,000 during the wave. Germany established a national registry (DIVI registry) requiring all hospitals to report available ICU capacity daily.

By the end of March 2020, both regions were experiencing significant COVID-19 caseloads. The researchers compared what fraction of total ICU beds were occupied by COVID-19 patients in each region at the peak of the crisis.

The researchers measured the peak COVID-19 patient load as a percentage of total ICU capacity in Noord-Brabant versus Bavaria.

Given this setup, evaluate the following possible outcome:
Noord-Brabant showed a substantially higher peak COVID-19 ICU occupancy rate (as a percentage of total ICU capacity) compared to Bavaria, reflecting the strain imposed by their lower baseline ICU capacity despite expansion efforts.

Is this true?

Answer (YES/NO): YES